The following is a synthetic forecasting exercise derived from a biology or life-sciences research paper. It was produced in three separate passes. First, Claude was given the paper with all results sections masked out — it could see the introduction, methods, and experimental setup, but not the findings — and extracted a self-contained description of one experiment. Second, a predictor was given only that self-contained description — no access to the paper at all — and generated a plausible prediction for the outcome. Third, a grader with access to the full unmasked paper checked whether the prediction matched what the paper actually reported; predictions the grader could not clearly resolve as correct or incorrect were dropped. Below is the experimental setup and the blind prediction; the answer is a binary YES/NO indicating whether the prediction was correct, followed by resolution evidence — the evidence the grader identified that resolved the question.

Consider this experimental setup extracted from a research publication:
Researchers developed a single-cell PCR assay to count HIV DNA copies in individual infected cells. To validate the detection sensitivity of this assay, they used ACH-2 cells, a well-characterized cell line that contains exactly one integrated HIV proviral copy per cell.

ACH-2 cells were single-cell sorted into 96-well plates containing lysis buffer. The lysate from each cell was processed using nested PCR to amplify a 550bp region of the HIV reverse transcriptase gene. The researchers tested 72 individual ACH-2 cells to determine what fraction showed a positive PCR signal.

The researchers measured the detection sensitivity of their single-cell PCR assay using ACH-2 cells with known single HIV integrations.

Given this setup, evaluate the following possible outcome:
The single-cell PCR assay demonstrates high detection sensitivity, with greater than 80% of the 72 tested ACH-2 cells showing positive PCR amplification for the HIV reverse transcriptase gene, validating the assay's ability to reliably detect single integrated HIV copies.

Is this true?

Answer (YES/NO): NO